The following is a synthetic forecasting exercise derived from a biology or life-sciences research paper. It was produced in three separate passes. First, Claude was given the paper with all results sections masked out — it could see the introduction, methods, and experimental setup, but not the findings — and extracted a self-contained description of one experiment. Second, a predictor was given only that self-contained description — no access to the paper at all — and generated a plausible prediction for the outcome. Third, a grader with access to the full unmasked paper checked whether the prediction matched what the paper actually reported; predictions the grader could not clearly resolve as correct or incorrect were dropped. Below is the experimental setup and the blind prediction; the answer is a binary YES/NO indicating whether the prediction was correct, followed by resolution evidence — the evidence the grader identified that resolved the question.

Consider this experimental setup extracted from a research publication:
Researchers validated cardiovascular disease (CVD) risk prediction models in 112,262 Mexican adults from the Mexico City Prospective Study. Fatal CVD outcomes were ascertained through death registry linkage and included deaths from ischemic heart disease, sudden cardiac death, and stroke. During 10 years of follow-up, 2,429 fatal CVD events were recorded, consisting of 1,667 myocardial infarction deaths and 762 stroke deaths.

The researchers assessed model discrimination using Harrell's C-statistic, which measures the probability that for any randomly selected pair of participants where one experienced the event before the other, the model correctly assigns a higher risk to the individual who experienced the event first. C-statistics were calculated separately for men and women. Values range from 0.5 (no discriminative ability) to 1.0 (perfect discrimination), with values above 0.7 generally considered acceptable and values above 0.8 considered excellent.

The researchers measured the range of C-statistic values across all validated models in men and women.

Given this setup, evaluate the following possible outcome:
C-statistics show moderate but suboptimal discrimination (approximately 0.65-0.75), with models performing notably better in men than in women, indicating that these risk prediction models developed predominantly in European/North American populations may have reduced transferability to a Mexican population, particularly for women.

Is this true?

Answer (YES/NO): NO